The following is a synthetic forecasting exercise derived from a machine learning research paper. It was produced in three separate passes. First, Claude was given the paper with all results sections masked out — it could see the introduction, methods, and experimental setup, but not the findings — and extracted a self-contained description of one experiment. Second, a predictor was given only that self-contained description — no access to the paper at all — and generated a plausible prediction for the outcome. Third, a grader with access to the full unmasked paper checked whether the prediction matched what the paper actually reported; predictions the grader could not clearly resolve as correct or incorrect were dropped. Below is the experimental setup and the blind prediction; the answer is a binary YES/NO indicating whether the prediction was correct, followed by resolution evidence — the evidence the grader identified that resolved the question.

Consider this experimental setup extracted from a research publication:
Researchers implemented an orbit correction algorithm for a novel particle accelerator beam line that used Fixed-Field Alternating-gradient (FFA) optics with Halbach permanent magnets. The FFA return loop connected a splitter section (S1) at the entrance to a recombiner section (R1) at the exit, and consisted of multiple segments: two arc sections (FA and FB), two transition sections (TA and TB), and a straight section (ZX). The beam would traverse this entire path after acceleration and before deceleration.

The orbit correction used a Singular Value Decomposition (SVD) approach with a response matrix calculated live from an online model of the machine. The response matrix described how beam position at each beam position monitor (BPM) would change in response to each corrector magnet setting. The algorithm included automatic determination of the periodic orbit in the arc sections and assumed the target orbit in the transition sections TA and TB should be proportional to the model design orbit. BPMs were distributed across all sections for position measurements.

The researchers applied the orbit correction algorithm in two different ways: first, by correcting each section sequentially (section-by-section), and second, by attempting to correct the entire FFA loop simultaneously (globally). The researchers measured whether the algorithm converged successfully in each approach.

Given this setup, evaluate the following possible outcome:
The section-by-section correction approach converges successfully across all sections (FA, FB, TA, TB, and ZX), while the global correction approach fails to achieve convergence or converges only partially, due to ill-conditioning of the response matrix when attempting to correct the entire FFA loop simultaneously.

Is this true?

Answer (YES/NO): NO